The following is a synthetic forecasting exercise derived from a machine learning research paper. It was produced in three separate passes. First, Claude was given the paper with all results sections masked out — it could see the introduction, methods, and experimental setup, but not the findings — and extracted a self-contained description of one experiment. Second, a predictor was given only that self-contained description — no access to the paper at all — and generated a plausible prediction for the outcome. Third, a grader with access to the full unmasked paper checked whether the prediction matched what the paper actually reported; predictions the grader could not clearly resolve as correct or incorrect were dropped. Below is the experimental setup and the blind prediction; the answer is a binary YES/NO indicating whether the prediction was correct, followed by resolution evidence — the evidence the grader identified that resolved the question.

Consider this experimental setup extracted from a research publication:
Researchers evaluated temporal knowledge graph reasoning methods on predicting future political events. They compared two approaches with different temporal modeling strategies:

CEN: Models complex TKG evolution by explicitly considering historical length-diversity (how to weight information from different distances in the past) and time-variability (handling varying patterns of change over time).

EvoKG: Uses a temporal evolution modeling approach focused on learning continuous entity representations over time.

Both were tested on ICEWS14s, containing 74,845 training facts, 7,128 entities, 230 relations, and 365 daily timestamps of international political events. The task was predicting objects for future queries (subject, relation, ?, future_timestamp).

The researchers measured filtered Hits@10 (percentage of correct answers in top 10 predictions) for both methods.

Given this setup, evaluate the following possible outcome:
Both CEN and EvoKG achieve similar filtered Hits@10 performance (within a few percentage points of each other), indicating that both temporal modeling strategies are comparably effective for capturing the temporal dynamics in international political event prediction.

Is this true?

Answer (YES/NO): NO